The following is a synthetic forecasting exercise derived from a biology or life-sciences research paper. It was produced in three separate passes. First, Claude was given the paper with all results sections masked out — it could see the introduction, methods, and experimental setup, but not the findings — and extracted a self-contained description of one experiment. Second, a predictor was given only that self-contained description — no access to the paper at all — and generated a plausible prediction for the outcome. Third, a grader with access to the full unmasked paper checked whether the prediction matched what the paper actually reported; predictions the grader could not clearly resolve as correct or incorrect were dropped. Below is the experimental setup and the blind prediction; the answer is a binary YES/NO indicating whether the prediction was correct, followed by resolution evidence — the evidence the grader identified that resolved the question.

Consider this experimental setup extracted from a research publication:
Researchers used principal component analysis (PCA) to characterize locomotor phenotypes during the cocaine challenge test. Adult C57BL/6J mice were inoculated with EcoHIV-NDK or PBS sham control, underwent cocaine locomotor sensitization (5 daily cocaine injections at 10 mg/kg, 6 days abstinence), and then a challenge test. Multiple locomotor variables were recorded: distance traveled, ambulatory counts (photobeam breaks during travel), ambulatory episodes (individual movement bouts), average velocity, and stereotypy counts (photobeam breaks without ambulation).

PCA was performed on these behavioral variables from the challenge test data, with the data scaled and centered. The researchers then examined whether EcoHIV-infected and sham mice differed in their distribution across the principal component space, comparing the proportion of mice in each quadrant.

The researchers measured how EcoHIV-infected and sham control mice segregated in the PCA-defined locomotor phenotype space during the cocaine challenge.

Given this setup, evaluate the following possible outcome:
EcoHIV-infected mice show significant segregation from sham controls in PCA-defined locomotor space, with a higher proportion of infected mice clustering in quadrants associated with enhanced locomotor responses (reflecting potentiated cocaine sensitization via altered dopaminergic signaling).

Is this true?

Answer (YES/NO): NO